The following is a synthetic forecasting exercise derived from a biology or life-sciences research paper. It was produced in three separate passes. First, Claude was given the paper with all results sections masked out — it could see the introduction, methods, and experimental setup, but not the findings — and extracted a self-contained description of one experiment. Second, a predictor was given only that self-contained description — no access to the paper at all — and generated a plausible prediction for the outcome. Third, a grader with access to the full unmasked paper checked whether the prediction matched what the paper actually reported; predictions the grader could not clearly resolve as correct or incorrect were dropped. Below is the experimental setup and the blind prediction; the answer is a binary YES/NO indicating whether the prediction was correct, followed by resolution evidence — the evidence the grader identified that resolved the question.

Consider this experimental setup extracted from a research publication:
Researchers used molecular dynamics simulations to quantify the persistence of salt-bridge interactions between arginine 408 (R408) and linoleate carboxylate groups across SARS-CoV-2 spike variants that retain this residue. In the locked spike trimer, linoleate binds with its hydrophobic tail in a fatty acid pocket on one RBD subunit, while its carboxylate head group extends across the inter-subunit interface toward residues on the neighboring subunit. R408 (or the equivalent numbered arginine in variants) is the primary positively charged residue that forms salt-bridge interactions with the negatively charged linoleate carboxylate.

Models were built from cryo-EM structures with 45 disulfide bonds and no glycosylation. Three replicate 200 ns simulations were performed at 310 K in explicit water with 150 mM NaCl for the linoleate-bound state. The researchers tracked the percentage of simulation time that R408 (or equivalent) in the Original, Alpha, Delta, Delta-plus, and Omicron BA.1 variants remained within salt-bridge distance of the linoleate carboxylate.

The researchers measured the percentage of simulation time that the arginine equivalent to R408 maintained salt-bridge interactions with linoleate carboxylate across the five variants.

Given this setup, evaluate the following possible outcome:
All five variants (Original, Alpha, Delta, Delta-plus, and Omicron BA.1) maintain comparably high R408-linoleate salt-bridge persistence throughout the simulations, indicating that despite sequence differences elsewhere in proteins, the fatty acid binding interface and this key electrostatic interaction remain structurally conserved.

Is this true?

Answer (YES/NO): YES